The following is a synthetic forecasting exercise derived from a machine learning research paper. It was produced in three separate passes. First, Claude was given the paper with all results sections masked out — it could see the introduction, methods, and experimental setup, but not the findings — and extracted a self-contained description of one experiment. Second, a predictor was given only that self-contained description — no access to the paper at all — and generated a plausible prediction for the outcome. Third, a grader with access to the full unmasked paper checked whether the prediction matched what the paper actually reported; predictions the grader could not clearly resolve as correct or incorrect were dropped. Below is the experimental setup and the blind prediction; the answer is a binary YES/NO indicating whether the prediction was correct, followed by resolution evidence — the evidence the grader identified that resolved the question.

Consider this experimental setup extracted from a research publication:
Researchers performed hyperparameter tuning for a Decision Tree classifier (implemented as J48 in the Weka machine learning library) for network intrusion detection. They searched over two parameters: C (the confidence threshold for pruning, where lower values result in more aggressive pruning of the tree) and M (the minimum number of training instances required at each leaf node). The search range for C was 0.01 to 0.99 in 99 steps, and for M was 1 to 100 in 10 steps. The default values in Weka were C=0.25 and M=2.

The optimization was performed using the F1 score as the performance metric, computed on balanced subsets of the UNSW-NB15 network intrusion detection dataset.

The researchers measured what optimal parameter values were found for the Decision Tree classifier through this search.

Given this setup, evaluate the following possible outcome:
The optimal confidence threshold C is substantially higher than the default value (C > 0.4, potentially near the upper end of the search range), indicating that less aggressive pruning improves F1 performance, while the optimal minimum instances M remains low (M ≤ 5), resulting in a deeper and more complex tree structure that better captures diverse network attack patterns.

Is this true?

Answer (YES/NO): NO